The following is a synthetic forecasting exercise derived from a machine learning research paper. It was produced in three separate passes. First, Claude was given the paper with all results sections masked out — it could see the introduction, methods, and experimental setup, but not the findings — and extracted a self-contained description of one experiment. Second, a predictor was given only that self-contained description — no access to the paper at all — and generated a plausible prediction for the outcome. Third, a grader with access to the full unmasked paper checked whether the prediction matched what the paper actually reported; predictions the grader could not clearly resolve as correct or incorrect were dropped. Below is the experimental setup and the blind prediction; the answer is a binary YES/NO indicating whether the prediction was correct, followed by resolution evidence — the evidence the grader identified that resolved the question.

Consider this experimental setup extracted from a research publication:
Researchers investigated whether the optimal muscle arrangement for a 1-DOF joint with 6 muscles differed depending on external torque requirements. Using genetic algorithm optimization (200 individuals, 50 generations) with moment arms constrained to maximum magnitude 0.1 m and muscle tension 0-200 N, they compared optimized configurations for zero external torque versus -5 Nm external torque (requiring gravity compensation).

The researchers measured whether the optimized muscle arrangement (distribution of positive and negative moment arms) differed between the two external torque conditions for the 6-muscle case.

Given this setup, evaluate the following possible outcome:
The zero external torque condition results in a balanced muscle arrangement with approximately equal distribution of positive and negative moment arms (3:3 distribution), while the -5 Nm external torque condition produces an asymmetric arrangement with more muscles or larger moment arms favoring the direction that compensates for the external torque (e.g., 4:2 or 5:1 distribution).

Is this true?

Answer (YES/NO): NO